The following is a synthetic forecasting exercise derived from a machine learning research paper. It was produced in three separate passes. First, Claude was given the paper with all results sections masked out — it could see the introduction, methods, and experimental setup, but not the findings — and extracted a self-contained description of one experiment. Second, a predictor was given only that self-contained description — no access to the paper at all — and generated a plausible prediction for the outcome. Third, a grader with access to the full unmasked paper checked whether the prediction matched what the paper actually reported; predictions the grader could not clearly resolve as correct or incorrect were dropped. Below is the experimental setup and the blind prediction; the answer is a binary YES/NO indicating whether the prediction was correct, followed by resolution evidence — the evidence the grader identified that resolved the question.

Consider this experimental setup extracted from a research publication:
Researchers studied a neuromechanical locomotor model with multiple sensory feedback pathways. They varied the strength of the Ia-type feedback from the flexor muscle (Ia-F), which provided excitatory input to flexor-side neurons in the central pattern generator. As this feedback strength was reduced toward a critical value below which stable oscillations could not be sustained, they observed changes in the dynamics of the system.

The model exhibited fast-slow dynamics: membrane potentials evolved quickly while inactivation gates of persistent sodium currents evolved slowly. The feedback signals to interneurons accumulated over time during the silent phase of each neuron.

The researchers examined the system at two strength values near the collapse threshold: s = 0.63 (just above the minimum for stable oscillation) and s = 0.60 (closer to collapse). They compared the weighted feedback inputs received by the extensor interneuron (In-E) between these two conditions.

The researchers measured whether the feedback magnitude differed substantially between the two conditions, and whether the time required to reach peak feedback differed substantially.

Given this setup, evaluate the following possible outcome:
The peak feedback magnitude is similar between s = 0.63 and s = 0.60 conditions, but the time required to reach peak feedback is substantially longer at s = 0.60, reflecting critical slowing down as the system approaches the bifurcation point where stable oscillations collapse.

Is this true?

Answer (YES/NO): YES